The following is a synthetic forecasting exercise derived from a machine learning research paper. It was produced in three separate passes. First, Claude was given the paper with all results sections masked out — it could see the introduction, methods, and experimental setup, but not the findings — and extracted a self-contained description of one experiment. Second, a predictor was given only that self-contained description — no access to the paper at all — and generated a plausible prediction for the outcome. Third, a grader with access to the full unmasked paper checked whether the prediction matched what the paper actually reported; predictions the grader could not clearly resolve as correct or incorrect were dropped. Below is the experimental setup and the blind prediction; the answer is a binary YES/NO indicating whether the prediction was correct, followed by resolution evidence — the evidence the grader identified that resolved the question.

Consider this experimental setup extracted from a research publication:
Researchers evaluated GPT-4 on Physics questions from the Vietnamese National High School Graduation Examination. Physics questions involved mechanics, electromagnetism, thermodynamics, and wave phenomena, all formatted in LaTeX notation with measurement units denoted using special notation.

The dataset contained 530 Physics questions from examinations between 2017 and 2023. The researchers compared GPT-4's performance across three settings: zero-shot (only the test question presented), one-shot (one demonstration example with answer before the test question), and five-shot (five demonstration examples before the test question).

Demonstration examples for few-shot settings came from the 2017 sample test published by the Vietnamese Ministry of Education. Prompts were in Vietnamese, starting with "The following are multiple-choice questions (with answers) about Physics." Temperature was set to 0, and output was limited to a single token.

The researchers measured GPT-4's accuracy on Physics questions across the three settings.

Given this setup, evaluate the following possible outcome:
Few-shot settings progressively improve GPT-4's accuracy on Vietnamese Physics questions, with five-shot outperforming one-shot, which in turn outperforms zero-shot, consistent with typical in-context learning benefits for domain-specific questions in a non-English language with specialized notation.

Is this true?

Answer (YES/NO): YES